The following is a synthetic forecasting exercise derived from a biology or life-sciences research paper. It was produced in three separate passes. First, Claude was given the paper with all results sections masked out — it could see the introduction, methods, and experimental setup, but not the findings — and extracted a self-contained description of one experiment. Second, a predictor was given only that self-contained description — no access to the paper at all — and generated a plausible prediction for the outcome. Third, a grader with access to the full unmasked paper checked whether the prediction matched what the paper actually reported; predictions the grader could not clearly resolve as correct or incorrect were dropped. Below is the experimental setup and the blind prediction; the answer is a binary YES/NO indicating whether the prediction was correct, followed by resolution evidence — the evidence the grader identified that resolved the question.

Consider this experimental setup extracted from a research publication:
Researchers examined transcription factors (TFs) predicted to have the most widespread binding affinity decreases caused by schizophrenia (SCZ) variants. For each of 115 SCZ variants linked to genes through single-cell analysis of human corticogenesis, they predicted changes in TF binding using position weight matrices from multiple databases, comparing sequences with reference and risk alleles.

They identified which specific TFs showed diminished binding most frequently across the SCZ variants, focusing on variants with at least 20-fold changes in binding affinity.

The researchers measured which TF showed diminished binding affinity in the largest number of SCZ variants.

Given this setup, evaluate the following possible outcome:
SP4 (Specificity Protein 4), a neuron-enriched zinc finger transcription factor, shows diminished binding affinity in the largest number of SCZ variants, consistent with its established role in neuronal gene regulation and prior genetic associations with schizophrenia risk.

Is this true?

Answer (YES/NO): NO